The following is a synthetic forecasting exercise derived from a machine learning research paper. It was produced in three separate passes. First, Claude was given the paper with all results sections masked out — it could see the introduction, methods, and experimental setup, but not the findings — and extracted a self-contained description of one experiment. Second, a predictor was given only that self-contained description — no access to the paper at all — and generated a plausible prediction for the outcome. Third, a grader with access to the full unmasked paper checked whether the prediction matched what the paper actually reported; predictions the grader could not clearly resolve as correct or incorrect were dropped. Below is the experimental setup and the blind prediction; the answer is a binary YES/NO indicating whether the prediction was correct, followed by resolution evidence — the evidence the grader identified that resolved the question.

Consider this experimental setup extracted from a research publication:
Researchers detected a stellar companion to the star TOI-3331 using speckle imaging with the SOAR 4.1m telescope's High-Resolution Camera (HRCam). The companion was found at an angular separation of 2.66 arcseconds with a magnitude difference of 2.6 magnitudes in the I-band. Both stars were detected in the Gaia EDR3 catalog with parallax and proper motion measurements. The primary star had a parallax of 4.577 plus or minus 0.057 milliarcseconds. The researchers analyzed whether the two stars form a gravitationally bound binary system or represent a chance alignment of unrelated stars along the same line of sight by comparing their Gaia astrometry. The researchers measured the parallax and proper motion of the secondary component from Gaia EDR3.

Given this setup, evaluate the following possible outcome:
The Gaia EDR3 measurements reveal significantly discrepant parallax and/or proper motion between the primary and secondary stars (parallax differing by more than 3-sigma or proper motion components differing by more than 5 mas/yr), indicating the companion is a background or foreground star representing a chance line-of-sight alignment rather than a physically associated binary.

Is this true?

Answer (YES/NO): YES